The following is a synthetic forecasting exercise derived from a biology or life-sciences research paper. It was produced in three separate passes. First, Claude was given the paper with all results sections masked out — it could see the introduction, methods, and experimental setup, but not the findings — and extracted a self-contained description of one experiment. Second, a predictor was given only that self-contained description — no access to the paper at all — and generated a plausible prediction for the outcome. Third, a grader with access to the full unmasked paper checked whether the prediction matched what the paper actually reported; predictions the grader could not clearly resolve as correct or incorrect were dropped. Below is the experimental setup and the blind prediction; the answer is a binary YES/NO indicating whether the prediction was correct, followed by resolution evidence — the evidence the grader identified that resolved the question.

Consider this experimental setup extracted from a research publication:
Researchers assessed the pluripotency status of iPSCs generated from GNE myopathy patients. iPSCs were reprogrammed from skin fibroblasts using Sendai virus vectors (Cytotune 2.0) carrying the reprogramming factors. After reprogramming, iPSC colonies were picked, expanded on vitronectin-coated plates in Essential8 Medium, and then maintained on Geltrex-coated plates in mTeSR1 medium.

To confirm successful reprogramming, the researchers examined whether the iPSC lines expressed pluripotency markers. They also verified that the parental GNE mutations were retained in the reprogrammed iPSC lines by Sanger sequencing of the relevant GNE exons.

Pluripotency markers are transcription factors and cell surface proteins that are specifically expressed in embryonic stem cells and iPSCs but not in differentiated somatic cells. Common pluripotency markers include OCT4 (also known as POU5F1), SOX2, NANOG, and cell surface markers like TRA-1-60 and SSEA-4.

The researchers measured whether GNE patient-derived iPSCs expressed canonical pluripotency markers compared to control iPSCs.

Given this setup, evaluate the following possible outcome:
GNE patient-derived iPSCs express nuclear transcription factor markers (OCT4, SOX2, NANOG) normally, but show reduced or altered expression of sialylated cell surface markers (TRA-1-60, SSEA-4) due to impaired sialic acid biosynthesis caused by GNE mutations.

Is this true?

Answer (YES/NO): NO